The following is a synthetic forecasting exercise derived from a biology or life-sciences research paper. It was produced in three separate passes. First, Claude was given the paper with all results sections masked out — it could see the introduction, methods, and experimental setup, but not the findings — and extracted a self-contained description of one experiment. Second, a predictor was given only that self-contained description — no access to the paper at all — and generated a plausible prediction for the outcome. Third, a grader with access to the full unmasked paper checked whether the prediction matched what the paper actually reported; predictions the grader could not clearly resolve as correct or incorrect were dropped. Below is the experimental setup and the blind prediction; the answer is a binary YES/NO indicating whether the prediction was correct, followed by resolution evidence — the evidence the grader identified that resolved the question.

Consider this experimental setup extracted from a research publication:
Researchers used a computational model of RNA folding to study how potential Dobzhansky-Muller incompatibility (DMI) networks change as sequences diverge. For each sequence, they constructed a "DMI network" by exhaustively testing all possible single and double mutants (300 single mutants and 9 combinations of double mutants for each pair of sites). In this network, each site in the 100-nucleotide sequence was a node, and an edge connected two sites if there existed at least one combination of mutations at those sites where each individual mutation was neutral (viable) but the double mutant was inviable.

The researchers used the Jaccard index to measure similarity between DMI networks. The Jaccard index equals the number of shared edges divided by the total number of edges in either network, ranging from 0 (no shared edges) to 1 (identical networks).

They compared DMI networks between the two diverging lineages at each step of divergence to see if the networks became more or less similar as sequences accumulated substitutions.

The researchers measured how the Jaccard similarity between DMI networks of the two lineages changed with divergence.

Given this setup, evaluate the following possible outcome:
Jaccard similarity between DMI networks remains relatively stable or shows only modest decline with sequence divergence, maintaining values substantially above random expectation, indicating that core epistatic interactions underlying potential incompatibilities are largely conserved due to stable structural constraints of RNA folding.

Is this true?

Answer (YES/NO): NO